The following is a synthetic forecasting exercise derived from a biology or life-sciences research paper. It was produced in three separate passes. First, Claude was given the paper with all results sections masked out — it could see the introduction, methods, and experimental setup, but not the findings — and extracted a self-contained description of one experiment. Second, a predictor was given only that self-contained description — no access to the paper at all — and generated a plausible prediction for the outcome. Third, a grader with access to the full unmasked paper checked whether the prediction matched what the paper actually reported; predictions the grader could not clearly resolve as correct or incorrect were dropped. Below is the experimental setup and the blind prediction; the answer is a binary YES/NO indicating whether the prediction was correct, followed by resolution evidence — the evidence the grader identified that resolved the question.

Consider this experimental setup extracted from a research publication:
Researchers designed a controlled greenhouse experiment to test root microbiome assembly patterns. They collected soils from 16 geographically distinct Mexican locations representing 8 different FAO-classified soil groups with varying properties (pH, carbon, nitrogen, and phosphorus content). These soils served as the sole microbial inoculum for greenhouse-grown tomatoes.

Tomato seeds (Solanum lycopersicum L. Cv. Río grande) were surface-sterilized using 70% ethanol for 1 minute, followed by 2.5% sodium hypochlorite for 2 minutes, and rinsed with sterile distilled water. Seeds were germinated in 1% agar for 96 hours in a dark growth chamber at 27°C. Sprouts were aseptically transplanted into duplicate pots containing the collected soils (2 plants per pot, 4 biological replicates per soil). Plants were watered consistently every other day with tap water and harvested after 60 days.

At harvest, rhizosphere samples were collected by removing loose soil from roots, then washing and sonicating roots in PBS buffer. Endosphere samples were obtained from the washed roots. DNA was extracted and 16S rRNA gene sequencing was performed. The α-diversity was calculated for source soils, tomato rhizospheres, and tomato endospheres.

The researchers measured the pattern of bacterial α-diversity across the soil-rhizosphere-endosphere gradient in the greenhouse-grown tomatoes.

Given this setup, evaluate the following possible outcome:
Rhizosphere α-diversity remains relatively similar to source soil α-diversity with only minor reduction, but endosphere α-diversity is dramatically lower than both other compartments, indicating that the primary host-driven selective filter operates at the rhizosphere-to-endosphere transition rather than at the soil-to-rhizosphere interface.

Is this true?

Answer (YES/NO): NO